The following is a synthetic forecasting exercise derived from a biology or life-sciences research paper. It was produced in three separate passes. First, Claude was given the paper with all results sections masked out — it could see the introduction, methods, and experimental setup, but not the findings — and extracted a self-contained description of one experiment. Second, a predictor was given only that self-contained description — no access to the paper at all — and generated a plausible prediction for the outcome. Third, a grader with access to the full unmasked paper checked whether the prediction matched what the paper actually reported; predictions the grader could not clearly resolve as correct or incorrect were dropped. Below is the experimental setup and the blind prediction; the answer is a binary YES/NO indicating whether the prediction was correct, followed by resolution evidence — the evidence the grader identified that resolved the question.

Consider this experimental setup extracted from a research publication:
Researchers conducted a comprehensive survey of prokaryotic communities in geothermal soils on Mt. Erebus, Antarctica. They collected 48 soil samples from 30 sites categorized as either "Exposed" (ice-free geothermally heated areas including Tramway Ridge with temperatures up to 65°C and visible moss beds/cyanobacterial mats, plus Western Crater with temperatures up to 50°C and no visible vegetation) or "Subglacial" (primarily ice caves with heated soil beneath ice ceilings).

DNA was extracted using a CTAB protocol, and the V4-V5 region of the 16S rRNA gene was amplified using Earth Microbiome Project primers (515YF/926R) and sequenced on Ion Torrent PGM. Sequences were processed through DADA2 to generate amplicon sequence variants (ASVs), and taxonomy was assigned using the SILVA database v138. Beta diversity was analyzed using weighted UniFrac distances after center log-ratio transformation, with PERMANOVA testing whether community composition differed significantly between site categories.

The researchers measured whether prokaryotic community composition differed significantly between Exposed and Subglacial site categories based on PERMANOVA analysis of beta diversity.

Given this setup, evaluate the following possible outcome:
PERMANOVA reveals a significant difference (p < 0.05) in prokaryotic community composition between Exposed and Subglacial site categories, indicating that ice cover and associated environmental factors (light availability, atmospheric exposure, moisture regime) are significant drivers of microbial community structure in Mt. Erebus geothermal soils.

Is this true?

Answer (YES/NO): NO